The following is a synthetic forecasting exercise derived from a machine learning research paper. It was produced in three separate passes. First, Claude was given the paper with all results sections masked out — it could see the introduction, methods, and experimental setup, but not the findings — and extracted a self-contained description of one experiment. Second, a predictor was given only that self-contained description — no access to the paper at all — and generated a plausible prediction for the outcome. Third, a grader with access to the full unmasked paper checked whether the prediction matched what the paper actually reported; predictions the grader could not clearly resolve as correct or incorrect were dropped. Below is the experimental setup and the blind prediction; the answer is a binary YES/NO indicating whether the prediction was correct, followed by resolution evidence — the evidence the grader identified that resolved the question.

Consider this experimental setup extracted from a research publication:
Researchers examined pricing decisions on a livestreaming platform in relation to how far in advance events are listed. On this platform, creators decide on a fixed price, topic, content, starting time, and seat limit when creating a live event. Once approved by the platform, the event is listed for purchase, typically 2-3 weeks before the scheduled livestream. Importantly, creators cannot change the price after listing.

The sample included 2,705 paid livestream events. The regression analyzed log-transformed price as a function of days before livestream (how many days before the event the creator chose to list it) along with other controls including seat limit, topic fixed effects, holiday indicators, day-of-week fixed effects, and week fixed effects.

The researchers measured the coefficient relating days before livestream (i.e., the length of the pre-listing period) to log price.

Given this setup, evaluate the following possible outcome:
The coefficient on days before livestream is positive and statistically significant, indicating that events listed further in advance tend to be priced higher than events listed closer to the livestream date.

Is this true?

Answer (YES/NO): YES